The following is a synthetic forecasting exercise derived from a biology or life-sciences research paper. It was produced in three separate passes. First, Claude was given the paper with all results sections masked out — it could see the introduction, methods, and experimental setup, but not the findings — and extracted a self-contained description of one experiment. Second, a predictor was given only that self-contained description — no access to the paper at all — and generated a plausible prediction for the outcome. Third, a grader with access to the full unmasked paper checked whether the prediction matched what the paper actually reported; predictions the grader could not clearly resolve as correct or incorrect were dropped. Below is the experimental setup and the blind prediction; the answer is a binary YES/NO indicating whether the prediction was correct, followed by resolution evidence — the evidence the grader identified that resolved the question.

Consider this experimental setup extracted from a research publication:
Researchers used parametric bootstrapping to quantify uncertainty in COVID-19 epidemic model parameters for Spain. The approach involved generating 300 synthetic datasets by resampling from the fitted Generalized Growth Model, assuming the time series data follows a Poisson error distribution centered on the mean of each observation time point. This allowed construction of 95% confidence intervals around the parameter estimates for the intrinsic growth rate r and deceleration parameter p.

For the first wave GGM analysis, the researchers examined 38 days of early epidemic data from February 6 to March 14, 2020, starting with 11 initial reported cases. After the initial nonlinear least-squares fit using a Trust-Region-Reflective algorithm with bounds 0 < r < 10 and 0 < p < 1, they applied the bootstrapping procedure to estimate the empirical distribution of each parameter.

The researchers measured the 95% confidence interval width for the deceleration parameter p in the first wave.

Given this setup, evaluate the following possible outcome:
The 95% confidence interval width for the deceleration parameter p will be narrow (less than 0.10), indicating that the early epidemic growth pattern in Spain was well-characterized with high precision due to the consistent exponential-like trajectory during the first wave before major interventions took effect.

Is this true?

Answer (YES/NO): YES